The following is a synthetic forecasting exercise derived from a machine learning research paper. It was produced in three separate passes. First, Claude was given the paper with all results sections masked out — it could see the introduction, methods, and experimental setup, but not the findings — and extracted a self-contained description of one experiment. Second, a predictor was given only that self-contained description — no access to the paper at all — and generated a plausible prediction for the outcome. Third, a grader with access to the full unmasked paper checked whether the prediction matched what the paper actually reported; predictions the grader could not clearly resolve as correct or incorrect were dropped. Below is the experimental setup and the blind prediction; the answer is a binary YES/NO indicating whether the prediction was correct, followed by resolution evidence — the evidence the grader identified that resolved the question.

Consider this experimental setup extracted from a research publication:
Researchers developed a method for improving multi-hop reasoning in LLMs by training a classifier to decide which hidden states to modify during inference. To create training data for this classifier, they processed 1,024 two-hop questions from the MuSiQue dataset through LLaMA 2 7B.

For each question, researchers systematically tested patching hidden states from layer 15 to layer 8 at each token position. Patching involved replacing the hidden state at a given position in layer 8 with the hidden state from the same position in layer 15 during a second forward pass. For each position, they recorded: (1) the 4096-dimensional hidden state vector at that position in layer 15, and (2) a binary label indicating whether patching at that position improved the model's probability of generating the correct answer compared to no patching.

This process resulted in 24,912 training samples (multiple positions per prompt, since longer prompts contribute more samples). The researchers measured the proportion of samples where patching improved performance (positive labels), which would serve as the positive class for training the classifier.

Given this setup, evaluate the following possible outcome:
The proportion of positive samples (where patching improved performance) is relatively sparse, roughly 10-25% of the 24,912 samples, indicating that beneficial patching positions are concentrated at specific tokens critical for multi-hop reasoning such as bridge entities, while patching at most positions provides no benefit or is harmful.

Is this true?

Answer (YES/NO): YES